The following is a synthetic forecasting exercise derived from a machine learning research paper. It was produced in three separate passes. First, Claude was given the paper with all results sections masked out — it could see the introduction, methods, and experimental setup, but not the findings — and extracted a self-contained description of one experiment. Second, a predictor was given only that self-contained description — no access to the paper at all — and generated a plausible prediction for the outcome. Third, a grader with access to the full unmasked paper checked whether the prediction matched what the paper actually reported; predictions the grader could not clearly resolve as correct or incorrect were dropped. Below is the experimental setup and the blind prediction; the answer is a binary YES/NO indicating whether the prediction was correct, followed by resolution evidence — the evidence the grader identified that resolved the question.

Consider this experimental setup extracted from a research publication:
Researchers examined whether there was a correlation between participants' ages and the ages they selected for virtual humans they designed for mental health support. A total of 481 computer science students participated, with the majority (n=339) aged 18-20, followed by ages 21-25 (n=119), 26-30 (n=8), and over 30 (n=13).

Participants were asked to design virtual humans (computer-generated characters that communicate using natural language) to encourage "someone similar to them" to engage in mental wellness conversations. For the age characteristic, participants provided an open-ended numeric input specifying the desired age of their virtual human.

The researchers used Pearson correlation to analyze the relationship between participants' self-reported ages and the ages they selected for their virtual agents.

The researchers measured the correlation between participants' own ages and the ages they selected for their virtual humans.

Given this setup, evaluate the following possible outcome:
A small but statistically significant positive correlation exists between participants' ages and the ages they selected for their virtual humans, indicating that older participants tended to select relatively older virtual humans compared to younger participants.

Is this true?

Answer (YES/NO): YES